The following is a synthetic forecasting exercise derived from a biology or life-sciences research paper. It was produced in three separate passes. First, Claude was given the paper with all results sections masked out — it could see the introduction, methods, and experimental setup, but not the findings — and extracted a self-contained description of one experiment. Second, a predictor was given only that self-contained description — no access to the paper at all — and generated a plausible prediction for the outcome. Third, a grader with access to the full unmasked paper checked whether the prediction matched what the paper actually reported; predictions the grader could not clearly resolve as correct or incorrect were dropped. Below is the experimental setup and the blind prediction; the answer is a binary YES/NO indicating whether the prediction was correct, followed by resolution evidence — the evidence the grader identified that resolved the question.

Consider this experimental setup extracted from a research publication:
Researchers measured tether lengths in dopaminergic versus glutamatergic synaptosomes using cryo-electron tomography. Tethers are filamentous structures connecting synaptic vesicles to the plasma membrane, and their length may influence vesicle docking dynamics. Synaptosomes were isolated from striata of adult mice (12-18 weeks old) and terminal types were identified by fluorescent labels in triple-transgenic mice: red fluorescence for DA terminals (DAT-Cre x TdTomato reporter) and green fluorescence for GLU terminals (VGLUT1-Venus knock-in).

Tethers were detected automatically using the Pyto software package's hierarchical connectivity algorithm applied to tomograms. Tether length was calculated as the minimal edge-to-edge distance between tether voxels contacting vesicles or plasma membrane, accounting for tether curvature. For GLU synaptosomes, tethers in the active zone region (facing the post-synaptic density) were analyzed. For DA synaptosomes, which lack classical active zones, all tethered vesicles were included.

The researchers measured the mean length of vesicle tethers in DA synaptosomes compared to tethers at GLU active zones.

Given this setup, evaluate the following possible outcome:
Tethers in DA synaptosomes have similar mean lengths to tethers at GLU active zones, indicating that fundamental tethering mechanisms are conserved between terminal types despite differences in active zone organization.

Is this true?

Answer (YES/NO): NO